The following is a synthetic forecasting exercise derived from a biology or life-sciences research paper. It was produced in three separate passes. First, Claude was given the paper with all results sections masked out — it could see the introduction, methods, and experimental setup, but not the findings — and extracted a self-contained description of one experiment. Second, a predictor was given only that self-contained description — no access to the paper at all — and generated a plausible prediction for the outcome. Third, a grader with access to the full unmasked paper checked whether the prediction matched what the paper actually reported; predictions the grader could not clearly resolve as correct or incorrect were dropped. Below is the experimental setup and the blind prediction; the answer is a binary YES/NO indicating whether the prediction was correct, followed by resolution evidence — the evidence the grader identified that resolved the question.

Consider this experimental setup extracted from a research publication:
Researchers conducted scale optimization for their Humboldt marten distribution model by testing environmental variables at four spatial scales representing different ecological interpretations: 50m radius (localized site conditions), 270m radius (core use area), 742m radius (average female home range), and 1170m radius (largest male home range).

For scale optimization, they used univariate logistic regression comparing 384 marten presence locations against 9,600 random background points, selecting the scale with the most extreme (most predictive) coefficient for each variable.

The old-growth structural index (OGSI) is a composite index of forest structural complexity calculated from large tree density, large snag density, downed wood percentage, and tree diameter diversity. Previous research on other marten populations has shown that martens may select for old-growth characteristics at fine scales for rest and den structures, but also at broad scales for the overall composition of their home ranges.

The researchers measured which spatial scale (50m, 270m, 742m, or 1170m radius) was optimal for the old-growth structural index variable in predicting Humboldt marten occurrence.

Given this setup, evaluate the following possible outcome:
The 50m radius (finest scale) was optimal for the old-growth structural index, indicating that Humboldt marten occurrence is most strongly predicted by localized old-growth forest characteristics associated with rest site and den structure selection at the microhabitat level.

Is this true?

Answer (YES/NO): YES